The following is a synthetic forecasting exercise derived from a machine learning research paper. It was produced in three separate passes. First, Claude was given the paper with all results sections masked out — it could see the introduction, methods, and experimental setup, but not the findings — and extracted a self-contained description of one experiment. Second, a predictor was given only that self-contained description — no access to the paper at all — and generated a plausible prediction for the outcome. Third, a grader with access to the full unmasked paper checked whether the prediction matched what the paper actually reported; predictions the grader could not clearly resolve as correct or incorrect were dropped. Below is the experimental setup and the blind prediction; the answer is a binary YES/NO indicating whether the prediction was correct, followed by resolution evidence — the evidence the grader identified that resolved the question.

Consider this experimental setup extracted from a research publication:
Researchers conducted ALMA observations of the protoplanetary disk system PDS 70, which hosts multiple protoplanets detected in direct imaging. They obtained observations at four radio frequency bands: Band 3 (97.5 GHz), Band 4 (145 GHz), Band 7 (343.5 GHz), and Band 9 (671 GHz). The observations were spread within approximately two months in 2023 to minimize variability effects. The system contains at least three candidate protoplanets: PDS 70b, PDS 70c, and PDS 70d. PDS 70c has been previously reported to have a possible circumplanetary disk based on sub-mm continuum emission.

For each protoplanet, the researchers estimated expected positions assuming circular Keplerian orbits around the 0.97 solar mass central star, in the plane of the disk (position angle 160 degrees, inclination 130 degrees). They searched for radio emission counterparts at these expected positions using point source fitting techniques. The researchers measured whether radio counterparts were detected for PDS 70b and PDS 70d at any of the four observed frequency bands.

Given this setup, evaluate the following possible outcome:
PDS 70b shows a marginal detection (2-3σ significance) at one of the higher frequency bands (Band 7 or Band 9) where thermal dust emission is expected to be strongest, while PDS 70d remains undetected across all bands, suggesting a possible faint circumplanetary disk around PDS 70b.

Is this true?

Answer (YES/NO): NO